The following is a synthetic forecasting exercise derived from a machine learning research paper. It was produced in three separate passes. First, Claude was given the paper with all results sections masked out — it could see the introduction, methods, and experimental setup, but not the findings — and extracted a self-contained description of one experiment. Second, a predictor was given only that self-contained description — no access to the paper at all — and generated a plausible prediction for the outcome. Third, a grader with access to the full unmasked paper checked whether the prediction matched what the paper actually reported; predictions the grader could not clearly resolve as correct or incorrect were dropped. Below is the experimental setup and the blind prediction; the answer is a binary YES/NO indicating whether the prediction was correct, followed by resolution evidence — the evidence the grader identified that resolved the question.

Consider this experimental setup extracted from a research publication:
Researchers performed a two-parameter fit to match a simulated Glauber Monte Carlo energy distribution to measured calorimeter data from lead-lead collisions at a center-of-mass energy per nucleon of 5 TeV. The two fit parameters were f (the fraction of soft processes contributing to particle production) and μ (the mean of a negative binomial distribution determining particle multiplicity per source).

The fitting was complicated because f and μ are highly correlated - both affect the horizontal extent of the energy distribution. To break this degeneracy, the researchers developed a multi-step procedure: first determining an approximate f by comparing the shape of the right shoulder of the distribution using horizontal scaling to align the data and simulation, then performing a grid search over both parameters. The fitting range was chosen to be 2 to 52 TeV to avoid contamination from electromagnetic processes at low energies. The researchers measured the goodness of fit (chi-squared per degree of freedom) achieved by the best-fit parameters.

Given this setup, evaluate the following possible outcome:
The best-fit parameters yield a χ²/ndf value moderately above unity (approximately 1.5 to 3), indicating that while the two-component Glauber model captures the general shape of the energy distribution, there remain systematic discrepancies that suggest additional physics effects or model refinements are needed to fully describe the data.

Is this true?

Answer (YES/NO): YES